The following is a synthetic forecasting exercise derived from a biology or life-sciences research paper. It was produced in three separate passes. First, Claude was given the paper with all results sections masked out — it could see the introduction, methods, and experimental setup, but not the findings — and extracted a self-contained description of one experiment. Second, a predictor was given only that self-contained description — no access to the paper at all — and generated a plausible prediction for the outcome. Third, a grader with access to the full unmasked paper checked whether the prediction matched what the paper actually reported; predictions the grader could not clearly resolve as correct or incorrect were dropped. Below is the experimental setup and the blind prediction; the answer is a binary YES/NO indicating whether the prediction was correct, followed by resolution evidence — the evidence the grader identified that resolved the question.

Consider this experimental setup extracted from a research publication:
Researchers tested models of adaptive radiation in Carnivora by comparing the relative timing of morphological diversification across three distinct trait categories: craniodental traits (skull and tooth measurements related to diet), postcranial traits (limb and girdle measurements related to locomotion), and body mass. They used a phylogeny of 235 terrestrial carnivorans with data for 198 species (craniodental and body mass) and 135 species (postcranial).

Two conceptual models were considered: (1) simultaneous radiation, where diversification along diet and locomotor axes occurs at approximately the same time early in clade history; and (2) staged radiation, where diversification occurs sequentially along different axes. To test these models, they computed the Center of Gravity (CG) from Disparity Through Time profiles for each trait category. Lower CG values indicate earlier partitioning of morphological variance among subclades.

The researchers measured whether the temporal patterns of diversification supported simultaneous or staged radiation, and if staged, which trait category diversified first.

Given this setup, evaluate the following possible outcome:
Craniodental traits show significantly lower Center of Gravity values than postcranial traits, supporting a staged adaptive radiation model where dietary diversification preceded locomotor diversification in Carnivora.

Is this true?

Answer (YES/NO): NO